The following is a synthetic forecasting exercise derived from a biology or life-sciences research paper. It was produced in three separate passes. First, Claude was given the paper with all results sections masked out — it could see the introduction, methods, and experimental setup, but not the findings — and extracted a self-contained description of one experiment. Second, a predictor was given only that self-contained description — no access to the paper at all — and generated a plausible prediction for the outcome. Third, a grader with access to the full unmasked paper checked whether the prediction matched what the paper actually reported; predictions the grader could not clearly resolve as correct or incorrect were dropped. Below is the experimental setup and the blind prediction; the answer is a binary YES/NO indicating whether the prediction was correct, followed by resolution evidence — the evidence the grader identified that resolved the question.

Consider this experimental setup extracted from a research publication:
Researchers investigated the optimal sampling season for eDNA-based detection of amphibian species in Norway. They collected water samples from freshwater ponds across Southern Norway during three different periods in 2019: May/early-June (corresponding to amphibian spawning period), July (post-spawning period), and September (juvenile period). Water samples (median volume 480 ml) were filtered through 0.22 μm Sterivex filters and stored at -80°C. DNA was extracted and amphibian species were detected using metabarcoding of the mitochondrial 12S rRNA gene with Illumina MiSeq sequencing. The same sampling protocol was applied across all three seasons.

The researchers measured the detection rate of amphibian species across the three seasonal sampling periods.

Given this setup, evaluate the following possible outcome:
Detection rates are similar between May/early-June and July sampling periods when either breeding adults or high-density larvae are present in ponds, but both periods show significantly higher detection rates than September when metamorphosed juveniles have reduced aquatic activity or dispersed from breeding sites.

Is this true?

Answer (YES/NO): YES